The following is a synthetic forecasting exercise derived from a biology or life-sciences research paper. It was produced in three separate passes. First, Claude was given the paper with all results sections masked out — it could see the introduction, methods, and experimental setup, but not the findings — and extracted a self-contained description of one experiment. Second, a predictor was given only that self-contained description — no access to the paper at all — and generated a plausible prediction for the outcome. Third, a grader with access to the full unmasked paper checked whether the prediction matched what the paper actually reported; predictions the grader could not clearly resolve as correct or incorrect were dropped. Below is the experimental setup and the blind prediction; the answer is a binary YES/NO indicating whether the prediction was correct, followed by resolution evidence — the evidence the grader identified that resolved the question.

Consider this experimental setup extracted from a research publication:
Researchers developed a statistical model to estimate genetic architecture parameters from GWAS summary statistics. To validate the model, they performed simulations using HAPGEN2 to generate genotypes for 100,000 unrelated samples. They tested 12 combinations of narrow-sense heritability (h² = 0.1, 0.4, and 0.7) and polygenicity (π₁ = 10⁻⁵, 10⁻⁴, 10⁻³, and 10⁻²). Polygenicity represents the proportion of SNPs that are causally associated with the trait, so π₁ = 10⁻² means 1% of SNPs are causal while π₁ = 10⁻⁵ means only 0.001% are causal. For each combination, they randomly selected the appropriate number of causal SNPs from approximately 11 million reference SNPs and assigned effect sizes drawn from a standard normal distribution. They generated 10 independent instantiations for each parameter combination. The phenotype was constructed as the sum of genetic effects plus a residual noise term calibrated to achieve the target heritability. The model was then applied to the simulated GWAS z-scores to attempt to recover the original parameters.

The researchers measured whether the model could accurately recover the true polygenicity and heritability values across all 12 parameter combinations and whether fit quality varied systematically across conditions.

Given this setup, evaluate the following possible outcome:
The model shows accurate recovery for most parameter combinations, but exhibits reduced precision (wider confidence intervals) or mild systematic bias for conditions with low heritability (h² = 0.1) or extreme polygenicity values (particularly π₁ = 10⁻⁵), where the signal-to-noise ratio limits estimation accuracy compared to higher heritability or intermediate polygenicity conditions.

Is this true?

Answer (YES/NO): NO